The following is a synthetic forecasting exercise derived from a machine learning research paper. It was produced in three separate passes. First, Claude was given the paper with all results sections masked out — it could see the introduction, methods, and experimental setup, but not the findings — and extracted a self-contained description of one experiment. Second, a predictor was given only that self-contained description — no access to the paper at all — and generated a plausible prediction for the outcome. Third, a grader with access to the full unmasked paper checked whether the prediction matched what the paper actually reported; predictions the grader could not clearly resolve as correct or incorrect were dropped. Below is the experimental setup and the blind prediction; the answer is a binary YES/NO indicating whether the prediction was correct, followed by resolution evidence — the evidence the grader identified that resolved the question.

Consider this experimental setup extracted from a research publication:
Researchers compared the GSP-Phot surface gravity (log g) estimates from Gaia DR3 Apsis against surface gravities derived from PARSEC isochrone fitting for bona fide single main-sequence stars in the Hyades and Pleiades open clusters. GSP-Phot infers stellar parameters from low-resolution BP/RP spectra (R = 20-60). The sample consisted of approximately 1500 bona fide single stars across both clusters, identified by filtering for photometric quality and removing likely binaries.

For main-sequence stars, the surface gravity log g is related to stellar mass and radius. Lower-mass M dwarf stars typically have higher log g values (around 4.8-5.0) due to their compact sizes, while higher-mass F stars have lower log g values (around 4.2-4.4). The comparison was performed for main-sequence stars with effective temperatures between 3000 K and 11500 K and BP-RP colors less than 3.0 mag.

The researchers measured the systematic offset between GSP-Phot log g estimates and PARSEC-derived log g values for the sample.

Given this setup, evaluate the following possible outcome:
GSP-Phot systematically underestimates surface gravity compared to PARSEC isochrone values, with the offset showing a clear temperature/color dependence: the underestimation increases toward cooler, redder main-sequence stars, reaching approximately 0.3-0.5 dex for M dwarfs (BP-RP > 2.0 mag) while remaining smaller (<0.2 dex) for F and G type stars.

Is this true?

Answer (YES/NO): NO